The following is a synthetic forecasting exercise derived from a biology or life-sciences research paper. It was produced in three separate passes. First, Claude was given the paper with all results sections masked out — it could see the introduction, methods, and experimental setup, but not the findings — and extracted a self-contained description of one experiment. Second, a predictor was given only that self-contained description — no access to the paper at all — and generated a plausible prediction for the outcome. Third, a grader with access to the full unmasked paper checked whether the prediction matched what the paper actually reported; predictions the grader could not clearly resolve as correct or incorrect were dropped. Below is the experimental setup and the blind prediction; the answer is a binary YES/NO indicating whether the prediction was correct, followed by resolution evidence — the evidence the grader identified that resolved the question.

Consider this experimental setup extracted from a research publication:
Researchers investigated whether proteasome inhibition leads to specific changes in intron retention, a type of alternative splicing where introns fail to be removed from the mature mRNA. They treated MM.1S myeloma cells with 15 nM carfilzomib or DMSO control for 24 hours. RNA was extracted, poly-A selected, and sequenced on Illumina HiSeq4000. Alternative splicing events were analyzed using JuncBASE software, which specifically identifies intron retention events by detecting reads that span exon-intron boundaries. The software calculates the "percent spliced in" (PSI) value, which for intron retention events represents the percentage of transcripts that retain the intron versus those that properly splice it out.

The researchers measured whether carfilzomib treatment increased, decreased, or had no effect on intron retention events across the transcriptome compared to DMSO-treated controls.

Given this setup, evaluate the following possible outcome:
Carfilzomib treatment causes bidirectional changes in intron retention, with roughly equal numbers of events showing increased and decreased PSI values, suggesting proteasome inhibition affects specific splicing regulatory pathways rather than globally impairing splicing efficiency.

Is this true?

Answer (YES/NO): NO